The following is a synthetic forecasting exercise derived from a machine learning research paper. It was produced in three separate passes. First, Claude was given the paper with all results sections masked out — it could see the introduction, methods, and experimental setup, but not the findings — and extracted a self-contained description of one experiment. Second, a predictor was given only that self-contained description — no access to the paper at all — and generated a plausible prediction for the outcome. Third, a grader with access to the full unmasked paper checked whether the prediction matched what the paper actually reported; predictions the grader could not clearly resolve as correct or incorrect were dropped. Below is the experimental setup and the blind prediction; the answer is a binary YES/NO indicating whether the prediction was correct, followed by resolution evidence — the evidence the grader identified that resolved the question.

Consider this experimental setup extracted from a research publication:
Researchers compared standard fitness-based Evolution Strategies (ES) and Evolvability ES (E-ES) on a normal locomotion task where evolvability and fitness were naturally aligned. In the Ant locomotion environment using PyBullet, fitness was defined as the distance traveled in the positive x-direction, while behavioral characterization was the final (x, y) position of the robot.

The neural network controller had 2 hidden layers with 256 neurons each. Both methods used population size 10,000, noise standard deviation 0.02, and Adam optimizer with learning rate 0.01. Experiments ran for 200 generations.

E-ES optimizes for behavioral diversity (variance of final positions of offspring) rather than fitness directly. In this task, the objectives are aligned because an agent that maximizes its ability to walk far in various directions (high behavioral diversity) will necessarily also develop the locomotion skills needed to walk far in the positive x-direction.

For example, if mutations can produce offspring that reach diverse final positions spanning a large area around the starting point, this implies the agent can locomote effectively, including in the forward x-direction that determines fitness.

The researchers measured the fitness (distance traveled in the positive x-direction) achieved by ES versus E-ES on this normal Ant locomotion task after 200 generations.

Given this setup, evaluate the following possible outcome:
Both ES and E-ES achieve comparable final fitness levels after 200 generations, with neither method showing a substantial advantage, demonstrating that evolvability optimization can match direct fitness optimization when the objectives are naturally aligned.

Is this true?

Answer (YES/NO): YES